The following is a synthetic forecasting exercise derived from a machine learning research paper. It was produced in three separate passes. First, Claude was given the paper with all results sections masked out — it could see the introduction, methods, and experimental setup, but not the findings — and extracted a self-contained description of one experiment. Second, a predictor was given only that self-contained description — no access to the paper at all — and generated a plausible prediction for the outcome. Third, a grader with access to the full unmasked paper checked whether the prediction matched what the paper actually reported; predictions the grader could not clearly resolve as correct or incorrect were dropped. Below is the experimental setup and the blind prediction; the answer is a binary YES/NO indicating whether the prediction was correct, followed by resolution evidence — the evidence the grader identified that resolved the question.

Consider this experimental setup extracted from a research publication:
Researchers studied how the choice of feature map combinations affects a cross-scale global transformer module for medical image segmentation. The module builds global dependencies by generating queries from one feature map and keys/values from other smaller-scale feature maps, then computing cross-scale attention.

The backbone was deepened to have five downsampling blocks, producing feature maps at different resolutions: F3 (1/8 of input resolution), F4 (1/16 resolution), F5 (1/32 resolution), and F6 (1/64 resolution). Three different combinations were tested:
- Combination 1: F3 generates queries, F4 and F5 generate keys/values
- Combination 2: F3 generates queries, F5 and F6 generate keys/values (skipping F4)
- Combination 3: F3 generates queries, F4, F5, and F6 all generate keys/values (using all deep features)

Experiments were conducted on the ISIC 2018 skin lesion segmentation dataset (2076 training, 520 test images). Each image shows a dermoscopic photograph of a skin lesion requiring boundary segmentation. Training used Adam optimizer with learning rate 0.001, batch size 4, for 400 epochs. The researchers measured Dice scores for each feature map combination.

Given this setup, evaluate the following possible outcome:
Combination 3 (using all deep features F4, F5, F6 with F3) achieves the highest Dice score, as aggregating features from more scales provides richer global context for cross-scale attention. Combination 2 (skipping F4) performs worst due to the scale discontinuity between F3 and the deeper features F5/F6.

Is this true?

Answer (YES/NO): YES